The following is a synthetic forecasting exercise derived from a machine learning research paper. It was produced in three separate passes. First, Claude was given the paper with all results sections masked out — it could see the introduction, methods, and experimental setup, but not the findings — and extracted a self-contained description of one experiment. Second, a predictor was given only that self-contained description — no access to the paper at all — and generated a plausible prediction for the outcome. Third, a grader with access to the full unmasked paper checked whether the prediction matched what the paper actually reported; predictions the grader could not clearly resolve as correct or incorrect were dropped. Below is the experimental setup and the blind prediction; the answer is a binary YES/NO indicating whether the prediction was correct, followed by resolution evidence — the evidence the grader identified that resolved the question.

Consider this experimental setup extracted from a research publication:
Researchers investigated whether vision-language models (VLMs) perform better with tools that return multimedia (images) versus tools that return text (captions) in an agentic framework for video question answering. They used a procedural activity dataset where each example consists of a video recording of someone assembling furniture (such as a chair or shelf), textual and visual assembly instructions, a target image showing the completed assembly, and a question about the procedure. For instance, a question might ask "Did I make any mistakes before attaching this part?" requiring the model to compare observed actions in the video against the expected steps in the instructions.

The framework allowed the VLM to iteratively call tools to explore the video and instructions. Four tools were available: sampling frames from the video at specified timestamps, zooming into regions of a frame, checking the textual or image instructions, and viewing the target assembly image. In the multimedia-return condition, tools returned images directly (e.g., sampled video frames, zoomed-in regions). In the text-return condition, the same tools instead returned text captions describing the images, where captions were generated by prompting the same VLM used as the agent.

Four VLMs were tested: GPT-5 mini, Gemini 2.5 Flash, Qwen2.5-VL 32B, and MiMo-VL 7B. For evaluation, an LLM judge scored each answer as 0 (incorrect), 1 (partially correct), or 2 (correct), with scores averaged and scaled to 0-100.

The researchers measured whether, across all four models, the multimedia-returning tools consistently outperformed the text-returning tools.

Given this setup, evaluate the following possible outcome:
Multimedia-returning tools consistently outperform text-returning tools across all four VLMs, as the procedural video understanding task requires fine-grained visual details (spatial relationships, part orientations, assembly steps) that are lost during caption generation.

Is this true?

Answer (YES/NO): NO